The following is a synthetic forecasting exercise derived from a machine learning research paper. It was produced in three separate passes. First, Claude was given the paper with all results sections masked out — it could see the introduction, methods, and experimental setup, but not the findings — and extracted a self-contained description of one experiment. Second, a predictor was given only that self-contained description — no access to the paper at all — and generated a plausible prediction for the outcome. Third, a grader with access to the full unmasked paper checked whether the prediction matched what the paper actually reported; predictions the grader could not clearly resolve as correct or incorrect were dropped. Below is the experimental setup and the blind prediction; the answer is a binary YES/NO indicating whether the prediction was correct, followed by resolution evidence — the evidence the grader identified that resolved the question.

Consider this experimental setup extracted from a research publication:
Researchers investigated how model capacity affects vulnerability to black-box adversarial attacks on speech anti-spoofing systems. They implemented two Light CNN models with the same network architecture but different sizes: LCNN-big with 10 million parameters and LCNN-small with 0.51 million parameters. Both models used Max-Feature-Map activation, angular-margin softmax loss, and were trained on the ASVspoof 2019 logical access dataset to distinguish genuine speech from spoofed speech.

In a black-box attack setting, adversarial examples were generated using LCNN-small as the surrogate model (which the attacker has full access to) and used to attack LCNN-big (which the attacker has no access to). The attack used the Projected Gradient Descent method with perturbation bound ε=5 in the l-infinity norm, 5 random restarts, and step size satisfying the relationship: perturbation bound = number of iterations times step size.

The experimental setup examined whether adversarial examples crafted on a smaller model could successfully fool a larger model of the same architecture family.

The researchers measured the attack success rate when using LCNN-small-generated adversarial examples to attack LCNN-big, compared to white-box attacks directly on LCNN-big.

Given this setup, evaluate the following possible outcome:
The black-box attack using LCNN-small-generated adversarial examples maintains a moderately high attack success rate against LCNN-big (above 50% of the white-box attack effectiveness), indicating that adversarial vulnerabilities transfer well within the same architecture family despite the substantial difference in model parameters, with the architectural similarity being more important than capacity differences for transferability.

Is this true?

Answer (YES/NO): NO